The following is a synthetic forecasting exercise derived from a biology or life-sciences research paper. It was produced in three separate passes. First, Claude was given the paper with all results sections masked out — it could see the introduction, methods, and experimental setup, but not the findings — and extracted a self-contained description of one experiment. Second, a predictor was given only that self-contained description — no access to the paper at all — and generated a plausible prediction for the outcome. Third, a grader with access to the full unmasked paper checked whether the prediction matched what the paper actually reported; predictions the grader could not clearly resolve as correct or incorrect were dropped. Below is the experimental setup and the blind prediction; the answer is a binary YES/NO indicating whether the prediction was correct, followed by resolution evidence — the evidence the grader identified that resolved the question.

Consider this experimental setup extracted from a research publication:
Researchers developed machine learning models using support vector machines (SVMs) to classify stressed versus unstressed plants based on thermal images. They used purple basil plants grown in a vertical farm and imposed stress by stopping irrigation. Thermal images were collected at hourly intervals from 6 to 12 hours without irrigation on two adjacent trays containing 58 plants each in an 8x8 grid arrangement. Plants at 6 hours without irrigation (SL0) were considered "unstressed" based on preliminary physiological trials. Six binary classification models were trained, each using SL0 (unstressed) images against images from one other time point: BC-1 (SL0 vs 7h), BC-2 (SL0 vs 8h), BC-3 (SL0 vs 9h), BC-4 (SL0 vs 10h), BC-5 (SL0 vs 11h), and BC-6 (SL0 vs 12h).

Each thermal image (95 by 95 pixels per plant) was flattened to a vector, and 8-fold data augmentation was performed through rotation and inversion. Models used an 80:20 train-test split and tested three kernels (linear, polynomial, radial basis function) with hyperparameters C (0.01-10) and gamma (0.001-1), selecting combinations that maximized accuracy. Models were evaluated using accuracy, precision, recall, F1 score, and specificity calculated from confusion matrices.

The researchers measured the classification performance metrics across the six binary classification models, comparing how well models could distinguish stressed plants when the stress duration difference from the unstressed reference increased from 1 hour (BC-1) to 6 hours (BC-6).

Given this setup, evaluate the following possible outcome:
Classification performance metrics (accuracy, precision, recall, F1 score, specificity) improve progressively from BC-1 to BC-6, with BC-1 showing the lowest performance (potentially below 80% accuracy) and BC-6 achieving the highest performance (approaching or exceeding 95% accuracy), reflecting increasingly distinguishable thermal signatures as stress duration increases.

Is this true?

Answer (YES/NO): YES